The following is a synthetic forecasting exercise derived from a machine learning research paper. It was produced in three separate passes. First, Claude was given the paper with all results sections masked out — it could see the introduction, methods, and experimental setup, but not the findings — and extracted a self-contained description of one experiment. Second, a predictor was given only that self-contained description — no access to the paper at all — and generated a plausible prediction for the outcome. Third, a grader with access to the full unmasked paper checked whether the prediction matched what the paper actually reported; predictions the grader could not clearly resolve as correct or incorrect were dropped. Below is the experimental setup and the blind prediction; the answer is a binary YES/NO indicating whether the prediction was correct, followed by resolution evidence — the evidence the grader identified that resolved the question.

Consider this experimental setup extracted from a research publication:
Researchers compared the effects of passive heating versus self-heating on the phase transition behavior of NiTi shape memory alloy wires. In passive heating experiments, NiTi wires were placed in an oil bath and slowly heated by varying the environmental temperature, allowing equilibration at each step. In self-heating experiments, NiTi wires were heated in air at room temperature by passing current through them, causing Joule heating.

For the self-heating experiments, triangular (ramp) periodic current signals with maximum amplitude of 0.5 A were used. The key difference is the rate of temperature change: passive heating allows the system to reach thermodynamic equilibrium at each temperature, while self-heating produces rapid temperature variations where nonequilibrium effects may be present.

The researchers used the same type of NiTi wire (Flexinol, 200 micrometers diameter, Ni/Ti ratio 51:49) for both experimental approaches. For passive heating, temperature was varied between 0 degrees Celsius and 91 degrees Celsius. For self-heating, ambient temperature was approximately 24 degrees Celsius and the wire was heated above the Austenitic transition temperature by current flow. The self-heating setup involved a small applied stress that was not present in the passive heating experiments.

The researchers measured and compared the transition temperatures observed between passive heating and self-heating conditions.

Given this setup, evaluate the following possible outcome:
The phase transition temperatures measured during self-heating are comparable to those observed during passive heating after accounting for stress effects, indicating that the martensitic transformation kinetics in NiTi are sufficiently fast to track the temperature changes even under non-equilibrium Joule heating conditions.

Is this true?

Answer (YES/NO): NO